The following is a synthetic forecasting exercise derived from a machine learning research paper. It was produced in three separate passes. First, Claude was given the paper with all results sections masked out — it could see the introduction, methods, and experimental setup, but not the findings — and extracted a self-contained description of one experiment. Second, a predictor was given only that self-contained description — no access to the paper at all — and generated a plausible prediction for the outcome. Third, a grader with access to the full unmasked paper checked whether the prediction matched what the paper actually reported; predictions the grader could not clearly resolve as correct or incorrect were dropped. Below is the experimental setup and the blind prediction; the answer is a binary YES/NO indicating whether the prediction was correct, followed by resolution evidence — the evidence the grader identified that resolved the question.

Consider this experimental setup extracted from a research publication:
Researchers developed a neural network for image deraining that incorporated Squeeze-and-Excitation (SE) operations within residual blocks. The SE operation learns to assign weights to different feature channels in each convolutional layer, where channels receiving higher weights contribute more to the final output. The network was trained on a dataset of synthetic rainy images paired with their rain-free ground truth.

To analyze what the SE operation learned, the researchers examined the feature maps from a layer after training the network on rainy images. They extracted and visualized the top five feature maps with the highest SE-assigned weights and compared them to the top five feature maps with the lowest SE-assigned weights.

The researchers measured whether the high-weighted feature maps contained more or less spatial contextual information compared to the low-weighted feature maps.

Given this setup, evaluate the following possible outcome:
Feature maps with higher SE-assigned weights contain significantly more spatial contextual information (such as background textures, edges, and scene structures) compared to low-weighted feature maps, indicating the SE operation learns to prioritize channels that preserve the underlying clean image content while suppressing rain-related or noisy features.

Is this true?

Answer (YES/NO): YES